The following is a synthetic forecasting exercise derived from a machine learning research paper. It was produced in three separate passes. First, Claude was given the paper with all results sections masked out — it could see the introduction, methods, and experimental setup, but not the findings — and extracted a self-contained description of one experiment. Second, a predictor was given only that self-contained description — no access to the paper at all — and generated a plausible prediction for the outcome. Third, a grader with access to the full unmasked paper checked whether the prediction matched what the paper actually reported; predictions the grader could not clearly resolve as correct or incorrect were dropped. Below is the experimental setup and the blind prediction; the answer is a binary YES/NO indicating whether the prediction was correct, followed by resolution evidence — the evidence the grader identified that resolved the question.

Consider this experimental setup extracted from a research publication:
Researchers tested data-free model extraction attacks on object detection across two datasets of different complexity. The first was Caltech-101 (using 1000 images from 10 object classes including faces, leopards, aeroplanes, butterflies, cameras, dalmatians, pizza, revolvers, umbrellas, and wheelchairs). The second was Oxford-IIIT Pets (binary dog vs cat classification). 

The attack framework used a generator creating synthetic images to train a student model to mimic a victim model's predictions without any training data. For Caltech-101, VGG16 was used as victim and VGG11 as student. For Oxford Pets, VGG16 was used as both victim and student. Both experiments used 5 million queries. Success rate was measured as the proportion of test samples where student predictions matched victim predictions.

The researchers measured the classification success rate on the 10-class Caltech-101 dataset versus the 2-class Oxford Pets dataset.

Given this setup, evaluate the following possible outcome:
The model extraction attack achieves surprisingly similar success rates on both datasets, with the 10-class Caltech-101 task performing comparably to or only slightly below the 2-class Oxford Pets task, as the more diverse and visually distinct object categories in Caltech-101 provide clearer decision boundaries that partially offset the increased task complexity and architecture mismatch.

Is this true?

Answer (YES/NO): NO